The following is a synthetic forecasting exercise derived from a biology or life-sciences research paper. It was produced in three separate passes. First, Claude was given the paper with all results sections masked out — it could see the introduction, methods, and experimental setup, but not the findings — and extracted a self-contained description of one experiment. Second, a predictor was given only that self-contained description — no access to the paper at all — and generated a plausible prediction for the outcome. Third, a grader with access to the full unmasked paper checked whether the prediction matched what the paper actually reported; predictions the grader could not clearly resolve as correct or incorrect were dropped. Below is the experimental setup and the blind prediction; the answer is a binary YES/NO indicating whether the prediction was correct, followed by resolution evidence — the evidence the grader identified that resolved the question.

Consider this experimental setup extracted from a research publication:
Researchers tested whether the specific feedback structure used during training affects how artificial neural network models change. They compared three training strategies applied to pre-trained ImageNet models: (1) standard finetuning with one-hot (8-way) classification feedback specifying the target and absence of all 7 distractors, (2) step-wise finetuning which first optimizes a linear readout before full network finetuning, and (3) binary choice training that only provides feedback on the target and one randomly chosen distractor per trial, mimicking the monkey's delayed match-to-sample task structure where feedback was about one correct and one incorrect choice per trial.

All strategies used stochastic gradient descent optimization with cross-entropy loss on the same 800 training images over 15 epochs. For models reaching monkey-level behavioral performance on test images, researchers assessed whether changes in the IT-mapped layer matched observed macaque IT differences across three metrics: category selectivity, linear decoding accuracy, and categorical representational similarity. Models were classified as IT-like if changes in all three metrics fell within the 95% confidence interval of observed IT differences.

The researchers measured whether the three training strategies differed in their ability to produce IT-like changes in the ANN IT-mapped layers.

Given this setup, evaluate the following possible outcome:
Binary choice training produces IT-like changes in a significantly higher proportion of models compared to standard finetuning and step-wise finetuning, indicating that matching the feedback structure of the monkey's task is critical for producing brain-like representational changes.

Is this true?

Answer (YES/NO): NO